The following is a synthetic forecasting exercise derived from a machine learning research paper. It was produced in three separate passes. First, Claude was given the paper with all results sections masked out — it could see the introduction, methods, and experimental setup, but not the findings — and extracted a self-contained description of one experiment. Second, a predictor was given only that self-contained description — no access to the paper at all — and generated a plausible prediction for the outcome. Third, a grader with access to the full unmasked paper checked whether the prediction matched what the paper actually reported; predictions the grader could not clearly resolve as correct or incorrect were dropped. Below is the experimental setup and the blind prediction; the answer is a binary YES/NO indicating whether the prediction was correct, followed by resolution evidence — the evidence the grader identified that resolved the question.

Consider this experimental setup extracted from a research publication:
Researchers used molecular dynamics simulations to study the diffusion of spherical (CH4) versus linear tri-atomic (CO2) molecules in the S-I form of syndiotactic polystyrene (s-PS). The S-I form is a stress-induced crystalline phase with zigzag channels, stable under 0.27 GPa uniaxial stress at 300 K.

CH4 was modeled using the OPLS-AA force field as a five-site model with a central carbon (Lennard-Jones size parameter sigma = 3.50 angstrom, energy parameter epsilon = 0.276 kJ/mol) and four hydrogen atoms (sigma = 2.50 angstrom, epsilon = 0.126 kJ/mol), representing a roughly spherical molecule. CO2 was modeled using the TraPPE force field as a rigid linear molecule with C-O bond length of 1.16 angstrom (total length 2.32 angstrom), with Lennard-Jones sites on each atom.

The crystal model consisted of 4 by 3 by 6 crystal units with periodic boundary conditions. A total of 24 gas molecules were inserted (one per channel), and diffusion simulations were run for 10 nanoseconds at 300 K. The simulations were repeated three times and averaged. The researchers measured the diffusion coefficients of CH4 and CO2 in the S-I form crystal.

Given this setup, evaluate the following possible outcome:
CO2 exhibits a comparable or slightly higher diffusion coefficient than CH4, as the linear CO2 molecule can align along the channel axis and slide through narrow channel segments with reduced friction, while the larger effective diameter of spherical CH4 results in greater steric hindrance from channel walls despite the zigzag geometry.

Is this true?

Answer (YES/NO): NO